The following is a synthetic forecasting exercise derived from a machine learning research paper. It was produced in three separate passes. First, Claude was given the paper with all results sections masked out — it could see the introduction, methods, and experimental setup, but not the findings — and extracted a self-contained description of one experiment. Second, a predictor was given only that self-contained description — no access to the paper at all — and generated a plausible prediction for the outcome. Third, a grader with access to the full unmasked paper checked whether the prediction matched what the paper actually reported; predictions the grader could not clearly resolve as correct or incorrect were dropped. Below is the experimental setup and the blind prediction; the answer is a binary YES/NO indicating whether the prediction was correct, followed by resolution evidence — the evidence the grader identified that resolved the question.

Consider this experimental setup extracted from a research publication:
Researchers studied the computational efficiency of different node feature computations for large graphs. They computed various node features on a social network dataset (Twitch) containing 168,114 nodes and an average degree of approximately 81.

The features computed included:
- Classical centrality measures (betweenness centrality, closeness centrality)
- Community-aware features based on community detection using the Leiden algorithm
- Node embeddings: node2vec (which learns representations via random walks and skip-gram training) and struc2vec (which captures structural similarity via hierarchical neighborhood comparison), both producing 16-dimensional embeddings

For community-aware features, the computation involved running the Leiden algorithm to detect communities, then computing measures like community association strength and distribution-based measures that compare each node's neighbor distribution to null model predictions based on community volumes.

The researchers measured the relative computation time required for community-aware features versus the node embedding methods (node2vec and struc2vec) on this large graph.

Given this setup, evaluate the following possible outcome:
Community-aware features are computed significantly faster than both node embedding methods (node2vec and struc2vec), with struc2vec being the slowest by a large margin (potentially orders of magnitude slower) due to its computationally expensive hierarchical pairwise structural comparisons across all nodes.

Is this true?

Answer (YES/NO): NO